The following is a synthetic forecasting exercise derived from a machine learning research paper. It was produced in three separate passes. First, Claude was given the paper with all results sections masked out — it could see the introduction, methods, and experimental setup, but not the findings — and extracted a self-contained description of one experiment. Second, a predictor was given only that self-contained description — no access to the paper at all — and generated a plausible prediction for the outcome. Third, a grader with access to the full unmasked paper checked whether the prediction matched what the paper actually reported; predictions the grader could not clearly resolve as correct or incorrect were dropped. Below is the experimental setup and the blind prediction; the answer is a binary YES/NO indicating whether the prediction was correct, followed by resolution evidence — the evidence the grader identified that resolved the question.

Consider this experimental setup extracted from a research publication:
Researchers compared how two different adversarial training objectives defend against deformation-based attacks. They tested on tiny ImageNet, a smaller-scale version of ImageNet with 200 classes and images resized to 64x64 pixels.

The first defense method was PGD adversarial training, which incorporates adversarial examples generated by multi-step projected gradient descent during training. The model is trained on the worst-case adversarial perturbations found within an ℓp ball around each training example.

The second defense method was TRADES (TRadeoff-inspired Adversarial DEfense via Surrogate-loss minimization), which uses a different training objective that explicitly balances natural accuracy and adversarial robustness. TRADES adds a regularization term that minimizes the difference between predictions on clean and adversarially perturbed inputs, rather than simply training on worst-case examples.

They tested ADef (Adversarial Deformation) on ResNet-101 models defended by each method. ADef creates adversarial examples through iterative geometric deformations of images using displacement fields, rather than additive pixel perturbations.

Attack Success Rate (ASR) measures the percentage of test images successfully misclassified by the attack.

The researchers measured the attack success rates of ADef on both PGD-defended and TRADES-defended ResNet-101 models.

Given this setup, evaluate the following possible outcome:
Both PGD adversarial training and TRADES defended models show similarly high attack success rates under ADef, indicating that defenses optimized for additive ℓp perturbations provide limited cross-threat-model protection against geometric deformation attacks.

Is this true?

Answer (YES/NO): YES